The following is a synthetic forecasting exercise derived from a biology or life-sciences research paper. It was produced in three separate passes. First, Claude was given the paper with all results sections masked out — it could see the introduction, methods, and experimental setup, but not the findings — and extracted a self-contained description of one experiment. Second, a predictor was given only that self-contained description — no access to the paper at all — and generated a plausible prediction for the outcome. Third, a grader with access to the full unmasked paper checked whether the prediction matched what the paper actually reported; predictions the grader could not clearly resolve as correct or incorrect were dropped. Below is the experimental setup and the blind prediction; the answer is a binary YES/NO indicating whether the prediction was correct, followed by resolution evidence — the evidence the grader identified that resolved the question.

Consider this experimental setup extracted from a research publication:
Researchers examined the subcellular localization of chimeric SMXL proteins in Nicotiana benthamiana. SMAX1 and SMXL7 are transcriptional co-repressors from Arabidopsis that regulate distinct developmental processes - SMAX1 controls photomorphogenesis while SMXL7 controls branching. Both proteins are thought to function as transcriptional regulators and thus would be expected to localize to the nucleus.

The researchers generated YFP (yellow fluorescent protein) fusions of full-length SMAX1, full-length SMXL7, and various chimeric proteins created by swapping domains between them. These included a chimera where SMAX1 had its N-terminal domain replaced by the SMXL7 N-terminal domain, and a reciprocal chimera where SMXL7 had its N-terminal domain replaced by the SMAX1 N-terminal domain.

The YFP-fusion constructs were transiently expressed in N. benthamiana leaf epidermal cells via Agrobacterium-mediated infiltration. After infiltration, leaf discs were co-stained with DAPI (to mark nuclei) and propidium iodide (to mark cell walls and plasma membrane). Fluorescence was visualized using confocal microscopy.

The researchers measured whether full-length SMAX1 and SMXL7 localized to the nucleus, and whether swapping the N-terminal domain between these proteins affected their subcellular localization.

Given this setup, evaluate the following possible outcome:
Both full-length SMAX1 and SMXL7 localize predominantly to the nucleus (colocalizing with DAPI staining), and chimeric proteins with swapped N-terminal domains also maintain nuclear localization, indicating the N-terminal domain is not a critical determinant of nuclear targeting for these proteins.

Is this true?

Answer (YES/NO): YES